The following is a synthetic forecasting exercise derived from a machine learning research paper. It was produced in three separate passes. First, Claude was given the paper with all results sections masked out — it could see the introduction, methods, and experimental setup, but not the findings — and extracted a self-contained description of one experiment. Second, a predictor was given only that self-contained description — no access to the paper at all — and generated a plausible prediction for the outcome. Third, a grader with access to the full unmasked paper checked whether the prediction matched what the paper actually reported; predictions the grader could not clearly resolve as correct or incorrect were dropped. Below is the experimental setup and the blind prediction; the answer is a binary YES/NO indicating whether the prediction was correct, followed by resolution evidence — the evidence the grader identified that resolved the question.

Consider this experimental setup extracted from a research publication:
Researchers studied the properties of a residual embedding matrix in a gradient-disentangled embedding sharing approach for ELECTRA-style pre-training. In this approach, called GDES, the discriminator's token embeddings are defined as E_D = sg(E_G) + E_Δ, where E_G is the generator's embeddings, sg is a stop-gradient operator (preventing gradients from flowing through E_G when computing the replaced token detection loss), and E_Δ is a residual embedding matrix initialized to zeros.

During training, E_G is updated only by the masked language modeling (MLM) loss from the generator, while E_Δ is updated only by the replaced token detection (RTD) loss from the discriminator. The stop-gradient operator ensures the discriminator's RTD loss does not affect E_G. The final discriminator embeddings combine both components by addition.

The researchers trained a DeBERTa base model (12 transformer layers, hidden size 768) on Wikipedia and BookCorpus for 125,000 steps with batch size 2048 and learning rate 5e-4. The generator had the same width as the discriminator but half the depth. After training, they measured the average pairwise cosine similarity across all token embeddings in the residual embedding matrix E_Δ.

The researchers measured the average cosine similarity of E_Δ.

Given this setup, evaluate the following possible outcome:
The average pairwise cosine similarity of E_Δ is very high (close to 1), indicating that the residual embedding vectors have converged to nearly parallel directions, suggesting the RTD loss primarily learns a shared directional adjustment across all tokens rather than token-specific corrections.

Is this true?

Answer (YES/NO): NO